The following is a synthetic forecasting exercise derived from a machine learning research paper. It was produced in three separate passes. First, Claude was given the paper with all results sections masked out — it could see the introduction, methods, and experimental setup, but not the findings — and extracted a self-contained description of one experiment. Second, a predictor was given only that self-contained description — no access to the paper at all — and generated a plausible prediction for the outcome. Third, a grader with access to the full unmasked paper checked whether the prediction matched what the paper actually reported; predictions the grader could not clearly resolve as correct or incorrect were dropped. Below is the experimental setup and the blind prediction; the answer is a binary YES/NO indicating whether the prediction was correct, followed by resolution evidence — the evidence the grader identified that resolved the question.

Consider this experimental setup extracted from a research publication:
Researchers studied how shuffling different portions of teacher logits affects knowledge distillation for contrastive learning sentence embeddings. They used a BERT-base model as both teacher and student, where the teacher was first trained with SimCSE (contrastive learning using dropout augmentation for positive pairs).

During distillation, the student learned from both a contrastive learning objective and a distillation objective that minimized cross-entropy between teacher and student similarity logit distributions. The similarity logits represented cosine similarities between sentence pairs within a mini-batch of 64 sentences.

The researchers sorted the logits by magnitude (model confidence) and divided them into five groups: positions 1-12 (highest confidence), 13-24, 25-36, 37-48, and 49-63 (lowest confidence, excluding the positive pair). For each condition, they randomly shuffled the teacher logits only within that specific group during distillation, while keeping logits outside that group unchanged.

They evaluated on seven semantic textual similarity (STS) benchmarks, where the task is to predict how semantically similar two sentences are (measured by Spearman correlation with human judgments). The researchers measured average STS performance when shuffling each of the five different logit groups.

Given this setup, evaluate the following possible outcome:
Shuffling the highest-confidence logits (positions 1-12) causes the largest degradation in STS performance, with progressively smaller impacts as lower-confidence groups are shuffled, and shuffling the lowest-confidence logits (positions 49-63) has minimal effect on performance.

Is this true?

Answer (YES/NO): NO